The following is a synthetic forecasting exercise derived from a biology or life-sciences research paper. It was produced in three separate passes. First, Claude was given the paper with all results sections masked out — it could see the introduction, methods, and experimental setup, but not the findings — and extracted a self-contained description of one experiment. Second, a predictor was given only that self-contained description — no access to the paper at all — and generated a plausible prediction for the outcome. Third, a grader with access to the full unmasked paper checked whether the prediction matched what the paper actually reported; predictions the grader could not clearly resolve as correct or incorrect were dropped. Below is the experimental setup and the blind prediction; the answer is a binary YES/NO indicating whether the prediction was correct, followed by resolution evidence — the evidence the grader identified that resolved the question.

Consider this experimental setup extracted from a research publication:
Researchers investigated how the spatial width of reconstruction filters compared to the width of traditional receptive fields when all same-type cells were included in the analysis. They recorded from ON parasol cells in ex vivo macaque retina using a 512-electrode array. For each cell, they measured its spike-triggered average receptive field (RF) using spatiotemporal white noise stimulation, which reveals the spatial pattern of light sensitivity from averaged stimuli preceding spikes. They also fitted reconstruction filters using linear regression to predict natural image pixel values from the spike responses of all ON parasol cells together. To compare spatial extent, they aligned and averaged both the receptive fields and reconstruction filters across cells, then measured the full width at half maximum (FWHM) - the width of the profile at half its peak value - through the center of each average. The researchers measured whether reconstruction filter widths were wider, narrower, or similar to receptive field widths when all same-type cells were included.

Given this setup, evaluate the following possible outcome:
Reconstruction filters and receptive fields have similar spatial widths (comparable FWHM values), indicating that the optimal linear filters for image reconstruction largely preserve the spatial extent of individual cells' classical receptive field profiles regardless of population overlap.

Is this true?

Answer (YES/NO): NO